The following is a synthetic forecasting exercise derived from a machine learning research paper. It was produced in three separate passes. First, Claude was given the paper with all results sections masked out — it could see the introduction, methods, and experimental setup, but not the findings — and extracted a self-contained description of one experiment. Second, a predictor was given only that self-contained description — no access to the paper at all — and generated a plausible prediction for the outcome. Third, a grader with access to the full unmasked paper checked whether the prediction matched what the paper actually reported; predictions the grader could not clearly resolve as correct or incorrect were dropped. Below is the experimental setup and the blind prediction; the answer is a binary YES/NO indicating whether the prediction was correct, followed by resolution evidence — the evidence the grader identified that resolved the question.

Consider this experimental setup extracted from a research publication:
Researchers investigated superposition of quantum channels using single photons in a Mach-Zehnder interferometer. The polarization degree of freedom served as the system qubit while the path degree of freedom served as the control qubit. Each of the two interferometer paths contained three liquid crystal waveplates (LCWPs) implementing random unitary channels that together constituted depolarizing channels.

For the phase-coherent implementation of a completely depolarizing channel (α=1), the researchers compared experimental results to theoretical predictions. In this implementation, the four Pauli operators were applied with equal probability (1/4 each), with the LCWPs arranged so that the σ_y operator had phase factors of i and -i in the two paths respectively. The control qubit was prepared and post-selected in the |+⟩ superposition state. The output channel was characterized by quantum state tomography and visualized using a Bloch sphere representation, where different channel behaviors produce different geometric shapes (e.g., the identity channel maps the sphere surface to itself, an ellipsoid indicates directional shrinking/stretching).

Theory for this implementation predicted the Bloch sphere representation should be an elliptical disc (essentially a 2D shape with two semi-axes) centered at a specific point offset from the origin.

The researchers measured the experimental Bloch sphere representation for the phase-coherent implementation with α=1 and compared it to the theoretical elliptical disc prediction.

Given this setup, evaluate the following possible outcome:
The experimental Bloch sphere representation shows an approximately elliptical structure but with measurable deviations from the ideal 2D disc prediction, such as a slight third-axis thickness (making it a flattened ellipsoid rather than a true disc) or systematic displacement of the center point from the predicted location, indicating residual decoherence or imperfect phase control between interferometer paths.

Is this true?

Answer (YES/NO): YES